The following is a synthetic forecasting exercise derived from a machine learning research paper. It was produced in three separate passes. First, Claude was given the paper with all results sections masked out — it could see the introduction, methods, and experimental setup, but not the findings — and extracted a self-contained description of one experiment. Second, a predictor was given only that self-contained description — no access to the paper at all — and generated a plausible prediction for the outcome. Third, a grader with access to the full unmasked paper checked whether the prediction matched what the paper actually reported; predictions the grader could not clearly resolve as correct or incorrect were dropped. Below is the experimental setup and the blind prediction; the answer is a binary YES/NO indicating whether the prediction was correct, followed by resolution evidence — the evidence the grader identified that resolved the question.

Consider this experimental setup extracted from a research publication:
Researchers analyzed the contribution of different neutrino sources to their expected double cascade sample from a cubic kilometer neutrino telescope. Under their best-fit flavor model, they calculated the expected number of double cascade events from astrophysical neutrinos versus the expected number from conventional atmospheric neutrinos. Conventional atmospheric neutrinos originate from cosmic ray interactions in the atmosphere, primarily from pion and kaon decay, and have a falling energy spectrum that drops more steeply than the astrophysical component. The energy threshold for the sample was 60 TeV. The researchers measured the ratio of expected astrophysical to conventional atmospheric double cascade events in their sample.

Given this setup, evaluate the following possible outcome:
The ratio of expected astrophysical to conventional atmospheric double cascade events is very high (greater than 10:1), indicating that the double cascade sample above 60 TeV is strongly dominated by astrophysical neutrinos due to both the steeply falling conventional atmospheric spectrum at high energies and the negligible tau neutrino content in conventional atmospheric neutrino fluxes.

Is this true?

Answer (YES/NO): YES